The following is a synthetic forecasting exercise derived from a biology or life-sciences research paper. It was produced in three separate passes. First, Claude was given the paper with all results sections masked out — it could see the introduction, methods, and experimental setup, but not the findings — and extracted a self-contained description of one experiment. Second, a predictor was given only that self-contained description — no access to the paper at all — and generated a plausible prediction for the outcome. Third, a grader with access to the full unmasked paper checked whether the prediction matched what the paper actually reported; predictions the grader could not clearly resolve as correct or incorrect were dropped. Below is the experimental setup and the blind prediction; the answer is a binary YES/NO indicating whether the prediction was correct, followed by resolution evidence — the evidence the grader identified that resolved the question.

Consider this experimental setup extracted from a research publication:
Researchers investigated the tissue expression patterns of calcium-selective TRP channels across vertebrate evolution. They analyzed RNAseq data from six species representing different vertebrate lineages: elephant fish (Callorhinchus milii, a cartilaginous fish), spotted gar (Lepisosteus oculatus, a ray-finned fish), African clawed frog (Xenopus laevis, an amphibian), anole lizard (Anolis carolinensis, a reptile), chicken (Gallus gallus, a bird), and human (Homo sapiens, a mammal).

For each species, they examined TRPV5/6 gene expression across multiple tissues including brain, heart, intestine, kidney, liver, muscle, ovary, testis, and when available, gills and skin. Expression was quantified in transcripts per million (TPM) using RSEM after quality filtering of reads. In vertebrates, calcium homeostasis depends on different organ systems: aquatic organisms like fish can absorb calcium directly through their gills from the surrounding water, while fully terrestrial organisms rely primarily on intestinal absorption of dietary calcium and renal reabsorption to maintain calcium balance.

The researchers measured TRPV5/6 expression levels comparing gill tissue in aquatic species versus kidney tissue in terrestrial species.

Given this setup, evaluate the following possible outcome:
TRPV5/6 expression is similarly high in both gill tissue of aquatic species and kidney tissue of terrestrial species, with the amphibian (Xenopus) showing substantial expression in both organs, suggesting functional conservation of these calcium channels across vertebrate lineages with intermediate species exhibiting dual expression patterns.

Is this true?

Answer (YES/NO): NO